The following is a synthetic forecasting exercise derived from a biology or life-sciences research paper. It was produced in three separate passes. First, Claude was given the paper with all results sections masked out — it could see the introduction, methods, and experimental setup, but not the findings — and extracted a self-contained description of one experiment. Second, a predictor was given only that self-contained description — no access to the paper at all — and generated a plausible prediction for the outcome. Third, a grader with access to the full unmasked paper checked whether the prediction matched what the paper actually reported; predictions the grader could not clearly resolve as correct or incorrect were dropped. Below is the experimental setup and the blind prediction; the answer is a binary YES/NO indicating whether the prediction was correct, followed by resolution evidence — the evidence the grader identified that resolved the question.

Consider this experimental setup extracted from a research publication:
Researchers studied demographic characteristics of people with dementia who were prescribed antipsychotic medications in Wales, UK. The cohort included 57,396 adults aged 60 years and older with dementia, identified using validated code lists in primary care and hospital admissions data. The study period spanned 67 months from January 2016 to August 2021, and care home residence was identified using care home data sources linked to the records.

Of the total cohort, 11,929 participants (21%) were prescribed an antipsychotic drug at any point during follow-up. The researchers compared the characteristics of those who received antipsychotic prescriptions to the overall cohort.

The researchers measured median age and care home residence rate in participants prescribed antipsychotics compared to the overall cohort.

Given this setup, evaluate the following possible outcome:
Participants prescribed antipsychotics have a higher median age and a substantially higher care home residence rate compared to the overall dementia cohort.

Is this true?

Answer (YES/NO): NO